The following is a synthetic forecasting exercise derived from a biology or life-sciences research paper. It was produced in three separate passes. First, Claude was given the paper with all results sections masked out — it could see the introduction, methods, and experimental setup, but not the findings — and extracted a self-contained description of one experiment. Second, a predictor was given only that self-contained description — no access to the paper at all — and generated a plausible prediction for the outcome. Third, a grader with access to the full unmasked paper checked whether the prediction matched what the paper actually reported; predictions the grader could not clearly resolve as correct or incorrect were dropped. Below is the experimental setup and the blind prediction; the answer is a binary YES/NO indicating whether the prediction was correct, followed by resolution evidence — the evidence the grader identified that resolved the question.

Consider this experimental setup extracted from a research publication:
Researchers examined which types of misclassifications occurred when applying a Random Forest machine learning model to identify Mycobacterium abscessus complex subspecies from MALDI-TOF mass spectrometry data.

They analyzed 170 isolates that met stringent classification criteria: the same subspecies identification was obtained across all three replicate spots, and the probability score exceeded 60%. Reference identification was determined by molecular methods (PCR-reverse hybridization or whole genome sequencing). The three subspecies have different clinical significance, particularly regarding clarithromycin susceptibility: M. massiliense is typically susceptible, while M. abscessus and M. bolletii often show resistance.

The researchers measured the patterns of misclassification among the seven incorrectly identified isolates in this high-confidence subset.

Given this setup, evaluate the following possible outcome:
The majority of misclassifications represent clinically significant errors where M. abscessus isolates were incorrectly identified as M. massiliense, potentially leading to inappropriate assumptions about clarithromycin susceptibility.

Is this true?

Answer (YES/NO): NO